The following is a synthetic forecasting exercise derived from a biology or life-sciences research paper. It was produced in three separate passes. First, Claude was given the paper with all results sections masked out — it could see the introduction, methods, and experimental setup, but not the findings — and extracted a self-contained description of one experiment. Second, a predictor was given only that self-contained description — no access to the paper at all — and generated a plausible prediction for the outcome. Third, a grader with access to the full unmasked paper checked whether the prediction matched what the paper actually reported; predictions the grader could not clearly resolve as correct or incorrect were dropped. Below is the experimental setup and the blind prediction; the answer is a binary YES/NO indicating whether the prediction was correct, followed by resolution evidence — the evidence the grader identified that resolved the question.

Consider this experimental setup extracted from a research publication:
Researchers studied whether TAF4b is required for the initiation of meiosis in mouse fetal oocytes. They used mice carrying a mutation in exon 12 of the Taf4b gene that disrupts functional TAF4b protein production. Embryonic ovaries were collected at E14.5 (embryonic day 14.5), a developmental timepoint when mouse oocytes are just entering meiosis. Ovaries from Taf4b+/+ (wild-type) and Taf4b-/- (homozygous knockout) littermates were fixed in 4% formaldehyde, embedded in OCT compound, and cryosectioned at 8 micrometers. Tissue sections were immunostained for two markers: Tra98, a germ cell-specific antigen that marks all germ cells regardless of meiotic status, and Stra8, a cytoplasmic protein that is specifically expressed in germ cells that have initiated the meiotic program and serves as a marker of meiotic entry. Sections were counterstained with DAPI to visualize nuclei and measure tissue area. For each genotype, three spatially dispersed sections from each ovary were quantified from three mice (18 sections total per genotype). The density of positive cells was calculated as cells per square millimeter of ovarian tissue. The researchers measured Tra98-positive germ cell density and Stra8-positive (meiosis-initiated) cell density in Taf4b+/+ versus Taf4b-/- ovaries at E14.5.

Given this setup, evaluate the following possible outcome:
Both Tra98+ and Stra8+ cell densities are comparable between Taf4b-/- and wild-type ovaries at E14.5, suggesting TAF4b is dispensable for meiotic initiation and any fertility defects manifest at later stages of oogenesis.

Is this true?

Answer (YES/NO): YES